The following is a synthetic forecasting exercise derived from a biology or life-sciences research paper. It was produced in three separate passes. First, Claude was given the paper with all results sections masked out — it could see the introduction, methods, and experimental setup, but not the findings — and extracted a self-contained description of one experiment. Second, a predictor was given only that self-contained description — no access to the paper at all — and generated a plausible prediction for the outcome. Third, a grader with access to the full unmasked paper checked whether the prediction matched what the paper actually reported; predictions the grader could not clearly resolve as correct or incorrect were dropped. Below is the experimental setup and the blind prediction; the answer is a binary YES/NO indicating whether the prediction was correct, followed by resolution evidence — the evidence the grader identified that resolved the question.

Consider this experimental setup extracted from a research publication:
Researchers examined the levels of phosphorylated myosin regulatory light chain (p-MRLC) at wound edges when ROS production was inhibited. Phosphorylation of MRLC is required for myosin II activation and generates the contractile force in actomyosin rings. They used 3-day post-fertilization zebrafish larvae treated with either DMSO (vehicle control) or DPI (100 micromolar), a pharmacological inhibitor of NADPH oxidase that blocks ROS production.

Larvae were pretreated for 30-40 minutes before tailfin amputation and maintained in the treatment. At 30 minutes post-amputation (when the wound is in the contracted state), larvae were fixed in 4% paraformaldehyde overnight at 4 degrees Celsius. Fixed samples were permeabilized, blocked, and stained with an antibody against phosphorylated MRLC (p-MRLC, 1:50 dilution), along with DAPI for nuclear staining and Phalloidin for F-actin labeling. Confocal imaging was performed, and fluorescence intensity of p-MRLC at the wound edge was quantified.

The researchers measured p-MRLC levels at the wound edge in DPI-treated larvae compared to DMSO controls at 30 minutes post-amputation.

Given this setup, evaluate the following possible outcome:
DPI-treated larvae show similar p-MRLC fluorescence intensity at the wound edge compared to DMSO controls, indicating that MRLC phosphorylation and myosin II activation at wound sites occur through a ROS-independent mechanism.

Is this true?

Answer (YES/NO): NO